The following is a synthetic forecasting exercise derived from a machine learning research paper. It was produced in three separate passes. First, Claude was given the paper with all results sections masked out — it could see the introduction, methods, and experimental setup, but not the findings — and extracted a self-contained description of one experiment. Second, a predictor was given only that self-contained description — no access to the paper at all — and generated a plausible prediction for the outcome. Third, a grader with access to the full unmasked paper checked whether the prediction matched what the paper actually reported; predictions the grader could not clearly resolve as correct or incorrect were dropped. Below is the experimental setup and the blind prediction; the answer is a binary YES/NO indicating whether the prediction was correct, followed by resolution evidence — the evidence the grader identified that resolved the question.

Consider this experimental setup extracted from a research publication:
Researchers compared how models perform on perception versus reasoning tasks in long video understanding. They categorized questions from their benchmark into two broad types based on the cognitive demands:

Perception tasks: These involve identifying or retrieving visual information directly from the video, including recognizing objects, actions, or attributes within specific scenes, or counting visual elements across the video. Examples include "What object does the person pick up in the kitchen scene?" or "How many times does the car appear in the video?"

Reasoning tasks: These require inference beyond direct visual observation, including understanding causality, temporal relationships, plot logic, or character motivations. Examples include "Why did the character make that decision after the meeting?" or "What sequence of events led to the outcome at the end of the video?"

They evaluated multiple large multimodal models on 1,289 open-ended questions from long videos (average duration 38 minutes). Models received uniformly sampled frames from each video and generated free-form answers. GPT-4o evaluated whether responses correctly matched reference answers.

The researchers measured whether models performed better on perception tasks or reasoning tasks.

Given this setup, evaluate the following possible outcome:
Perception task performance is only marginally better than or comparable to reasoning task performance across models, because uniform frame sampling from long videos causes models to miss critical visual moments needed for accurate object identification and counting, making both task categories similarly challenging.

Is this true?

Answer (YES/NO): NO